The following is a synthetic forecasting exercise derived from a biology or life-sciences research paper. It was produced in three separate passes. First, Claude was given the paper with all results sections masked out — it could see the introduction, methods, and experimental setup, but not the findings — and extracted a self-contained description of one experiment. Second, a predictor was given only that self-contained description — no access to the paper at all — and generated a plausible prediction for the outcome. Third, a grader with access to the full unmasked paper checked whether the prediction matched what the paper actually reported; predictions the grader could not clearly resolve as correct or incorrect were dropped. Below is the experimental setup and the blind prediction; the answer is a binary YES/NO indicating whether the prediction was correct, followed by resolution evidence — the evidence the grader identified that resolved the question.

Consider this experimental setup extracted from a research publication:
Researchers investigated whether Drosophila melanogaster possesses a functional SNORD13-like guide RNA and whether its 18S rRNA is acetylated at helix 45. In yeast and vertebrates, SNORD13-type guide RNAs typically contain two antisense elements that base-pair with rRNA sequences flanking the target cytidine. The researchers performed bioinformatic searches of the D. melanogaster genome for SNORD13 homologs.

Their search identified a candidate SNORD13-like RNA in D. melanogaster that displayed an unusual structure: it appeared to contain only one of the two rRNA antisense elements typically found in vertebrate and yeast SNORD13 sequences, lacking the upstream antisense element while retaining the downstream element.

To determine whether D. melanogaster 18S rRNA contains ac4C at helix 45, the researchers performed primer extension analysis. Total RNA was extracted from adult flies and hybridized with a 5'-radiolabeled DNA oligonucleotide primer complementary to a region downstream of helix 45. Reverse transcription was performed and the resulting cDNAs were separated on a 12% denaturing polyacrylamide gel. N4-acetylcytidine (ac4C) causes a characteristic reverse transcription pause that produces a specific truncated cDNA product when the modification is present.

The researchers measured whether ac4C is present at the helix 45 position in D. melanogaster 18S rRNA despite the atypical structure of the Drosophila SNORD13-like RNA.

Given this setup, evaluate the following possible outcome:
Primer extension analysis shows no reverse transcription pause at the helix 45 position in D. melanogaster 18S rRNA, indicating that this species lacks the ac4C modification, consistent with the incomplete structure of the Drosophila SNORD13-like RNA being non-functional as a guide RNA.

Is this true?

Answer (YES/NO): NO